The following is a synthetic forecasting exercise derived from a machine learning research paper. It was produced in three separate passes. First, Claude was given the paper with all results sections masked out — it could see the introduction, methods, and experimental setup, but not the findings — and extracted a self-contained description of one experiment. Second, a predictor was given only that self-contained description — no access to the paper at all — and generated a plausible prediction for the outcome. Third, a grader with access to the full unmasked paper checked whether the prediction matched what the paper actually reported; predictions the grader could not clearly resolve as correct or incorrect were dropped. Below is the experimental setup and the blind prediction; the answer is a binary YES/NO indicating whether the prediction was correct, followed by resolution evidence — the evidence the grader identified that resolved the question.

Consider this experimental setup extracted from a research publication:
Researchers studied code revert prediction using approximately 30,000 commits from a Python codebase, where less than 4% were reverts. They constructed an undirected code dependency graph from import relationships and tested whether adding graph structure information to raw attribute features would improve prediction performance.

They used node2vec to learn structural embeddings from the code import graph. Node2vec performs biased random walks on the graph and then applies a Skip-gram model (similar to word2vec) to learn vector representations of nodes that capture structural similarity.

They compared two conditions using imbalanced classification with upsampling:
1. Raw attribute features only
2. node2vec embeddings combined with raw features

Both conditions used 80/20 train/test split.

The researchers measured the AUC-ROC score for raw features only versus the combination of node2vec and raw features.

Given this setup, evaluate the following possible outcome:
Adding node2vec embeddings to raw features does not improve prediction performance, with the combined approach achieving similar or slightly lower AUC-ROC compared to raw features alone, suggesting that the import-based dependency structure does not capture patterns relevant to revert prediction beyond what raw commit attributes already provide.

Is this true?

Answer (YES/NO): NO